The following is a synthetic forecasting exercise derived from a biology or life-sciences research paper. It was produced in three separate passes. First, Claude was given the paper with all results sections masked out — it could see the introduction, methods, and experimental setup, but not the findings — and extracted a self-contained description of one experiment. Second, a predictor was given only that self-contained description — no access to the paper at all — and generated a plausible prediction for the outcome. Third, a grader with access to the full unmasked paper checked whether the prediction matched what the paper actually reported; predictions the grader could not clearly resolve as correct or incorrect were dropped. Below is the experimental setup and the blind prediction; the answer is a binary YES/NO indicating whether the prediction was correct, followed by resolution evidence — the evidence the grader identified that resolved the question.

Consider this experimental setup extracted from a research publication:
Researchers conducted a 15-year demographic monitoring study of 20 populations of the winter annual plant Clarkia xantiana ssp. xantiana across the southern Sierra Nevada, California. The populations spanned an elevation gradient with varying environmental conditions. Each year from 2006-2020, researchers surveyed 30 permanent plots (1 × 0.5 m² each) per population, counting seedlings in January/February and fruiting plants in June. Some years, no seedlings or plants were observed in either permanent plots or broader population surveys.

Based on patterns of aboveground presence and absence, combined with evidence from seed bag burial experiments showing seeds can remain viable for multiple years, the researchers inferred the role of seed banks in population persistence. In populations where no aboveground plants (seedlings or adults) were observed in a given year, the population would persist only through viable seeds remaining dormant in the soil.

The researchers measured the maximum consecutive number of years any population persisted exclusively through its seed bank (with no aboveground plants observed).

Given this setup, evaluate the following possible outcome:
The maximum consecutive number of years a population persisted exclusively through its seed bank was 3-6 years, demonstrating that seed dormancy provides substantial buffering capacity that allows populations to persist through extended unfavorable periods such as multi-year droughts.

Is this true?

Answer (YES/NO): YES